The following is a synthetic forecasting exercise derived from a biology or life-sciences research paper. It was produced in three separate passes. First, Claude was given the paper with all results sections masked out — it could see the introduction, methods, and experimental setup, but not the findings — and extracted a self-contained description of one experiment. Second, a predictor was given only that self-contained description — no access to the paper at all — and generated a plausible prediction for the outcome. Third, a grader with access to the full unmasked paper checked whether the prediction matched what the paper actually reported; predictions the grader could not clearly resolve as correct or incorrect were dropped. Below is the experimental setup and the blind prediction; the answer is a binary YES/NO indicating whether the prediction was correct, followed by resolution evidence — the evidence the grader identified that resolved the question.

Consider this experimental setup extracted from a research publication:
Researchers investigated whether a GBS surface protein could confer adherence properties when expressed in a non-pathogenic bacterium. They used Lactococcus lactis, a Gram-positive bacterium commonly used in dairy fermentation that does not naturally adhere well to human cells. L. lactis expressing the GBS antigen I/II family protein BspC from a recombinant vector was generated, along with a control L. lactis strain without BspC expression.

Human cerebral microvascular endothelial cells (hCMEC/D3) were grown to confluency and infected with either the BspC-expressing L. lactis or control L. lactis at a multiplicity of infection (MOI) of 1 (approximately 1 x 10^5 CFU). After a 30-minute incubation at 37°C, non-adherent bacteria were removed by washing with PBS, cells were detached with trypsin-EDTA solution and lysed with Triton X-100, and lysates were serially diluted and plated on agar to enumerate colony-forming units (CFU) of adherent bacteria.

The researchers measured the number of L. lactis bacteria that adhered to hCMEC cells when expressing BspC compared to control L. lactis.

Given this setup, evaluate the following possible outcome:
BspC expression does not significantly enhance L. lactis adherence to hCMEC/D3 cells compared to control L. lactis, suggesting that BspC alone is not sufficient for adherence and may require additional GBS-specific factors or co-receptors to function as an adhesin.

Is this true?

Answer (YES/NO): NO